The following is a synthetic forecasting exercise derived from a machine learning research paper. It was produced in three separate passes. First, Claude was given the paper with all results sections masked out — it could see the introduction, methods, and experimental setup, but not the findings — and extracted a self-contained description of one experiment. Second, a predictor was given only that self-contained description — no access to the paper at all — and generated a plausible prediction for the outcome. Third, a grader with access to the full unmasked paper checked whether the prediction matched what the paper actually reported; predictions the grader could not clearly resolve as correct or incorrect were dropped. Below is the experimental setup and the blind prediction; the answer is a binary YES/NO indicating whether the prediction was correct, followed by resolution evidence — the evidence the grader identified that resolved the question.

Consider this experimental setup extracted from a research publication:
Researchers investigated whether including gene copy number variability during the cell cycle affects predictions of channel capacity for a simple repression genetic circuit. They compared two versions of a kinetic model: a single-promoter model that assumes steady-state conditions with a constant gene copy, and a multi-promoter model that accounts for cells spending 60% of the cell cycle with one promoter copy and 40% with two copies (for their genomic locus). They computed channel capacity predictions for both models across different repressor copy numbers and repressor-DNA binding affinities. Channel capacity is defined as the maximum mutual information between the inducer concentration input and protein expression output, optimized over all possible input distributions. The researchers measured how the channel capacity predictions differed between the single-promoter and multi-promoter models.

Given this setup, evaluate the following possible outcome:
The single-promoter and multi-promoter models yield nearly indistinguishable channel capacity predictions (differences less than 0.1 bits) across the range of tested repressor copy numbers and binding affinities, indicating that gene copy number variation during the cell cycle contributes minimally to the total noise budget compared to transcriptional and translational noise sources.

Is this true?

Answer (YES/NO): NO